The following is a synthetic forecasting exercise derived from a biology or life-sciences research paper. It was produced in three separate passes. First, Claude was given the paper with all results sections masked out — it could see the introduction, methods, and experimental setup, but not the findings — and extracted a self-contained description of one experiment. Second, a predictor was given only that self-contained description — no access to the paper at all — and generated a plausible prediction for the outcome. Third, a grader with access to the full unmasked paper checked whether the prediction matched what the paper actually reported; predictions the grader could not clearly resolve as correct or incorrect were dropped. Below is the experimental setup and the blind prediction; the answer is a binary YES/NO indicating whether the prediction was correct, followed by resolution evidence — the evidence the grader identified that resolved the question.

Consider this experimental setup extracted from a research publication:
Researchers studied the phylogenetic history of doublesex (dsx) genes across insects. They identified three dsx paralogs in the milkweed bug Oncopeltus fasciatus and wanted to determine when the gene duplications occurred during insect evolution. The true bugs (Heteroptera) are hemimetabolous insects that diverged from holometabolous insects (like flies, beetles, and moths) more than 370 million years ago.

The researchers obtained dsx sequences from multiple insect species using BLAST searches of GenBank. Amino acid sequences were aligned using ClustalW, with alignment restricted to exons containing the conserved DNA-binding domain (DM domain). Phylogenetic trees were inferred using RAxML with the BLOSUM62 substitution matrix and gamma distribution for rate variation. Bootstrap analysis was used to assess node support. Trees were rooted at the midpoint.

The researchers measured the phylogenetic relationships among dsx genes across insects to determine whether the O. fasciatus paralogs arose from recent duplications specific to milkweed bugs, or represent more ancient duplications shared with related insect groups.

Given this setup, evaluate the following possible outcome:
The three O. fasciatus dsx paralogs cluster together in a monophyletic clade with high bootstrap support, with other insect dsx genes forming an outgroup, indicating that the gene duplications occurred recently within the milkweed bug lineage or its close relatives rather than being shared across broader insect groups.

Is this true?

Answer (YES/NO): NO